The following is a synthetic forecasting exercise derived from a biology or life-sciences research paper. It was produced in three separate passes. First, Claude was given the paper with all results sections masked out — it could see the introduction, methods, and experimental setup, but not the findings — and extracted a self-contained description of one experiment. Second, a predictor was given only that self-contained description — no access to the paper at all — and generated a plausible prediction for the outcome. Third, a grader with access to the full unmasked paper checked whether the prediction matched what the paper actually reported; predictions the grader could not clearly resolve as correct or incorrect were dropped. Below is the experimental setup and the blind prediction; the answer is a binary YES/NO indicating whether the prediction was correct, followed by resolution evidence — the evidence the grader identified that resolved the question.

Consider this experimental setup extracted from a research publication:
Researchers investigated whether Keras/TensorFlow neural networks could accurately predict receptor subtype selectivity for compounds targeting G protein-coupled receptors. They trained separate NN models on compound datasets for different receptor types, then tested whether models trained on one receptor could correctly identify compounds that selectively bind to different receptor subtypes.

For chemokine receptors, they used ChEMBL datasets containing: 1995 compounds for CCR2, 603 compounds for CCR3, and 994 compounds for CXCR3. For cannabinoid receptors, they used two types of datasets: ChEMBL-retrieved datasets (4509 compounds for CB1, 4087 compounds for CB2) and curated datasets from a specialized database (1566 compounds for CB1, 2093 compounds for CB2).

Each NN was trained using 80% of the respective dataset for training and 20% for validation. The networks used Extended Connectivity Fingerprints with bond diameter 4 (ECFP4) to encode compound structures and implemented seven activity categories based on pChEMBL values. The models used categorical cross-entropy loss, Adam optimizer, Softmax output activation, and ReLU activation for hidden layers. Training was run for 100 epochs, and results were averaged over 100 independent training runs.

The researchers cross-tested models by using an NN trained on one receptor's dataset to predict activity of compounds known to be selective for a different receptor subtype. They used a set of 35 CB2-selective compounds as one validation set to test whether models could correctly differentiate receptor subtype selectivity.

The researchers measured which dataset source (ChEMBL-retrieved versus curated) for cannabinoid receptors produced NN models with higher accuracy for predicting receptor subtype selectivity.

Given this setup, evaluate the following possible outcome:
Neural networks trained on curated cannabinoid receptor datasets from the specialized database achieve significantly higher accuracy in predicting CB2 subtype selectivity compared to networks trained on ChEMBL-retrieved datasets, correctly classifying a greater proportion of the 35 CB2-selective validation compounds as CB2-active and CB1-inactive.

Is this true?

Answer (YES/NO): YES